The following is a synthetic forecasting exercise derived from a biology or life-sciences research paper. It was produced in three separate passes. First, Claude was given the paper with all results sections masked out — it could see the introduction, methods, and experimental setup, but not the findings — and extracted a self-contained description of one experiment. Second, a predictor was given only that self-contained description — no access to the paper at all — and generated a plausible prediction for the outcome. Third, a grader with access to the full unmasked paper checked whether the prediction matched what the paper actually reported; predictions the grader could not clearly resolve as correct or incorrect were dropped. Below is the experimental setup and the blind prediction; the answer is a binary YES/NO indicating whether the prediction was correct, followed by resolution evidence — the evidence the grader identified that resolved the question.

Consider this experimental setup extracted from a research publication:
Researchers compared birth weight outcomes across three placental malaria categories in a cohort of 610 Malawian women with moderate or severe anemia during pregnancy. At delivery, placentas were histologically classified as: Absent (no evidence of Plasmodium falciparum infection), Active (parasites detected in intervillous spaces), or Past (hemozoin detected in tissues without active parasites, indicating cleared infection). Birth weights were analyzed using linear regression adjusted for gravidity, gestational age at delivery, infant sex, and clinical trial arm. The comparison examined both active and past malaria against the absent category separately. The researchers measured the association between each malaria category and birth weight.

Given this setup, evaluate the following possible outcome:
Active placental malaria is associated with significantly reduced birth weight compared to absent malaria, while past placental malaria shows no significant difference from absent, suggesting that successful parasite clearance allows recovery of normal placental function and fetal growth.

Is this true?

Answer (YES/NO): NO